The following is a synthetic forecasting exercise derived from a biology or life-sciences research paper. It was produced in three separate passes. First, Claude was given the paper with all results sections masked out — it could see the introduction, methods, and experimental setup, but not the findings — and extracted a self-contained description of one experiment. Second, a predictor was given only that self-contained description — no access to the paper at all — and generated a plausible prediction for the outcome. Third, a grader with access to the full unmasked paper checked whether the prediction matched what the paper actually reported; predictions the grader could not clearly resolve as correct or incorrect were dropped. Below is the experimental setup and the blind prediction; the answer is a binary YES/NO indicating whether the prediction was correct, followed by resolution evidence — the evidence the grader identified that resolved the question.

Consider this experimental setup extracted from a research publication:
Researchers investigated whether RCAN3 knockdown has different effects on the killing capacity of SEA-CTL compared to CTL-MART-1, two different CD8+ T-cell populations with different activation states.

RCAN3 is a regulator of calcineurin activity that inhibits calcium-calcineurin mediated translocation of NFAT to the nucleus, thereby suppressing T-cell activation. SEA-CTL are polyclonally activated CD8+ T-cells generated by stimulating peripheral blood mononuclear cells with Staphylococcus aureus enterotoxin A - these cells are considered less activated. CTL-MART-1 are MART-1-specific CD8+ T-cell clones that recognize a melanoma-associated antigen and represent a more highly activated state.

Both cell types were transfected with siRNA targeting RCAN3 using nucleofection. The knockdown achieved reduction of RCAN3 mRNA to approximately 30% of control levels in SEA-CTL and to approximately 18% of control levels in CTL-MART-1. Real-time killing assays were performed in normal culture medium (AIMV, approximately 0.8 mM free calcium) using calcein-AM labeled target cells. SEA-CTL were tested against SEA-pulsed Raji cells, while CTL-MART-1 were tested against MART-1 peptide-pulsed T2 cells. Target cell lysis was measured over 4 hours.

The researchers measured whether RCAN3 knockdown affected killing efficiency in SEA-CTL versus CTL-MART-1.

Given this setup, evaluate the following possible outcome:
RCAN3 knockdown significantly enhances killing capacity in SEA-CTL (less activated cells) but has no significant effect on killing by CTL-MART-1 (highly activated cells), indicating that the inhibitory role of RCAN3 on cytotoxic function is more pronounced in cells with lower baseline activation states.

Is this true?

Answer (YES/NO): NO